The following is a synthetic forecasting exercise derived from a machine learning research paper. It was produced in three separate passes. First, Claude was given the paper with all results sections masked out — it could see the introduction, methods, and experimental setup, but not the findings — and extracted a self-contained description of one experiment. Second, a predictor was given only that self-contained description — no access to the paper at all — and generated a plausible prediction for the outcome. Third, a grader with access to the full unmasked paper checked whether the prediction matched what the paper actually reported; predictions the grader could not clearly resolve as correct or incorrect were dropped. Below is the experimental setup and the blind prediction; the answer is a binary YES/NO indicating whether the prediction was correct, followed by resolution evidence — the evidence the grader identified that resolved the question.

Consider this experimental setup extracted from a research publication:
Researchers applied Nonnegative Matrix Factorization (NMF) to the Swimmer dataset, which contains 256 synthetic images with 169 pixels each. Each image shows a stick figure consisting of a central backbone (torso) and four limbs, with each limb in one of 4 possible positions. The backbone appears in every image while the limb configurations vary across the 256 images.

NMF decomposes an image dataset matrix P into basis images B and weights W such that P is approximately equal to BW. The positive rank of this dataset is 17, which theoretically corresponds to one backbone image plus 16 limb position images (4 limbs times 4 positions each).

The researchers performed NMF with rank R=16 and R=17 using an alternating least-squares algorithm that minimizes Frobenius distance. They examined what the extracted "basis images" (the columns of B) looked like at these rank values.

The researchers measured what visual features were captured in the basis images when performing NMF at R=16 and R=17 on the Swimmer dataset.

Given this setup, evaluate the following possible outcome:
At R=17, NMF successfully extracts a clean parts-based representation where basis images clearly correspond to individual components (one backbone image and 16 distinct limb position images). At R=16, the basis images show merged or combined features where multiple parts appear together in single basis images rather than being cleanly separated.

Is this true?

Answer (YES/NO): NO